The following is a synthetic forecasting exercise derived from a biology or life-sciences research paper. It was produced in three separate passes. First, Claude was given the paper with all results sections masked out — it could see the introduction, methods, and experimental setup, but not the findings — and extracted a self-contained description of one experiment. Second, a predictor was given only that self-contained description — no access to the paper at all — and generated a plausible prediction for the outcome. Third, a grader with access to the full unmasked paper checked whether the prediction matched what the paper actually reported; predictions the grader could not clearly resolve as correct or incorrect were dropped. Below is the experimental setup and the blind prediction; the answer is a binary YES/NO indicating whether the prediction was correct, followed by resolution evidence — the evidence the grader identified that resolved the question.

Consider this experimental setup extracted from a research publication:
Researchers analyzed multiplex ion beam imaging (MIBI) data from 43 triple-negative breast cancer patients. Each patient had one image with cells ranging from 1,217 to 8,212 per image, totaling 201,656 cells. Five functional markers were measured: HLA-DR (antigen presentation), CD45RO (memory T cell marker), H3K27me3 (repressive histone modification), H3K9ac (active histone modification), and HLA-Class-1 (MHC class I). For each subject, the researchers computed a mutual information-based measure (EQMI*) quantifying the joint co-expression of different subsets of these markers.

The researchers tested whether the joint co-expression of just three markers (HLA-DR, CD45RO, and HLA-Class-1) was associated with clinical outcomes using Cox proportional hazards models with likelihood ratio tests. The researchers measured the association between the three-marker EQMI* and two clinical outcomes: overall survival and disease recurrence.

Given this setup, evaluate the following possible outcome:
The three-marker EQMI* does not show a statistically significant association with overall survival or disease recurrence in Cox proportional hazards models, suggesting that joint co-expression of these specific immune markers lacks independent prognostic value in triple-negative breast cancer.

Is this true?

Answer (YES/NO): NO